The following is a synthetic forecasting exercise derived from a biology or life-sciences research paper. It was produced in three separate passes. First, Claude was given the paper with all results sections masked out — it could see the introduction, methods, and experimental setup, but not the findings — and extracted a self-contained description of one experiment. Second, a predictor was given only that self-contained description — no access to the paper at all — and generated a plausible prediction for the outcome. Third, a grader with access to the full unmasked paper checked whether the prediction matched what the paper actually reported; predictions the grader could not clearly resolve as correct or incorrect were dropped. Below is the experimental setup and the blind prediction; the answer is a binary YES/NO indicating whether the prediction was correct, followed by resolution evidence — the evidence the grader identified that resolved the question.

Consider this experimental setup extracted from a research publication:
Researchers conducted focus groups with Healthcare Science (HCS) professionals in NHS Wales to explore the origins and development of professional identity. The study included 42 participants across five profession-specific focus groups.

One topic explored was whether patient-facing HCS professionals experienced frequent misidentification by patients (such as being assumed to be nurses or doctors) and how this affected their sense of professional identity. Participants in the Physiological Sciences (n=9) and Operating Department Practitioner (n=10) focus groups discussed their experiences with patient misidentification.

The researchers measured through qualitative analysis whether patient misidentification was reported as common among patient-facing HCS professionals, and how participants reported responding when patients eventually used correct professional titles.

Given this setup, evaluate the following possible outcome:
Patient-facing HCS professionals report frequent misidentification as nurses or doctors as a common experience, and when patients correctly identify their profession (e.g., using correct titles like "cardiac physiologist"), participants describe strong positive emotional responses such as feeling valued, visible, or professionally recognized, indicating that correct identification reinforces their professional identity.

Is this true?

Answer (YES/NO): YES